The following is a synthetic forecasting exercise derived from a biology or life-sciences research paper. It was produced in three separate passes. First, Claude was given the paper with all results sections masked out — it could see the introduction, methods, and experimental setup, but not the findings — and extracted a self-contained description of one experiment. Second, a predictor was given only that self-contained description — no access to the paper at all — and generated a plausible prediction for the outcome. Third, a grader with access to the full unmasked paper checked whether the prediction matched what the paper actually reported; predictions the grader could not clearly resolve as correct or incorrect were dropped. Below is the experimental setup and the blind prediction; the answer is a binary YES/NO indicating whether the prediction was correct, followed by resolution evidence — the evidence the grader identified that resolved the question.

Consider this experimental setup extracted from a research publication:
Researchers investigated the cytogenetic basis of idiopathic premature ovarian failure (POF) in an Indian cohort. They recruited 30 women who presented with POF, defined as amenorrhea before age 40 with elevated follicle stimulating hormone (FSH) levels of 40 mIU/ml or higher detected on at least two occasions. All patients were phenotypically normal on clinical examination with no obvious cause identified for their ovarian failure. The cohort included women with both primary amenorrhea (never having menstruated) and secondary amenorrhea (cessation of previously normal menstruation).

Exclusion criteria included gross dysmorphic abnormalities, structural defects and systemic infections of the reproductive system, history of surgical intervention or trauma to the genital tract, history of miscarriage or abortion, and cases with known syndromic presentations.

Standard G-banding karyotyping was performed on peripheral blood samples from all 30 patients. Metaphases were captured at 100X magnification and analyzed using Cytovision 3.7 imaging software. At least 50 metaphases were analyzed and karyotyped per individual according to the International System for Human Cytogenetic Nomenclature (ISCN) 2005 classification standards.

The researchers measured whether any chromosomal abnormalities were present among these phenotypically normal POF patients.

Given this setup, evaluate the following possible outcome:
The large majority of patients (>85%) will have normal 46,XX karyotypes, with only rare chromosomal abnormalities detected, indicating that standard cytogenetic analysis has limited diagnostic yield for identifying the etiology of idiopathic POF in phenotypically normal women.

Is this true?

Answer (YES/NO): YES